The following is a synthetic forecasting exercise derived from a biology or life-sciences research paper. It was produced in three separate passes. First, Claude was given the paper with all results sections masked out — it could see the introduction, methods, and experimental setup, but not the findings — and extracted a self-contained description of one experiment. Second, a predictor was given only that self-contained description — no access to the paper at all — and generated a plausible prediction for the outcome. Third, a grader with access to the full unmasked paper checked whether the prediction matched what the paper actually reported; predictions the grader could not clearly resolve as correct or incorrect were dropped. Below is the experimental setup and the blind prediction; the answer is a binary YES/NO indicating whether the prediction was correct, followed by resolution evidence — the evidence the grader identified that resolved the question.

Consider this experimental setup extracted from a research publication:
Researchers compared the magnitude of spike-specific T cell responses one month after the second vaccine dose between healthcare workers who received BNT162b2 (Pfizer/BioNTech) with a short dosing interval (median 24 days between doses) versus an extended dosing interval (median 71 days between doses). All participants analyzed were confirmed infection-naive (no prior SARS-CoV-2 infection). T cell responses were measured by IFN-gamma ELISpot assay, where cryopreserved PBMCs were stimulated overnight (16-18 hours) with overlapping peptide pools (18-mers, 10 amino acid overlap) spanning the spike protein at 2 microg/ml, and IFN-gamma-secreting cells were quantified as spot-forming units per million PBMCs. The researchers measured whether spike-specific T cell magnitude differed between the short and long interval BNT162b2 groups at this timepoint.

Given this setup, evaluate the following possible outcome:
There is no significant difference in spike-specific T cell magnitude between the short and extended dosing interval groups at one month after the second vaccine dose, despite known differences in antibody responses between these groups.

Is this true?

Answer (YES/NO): NO